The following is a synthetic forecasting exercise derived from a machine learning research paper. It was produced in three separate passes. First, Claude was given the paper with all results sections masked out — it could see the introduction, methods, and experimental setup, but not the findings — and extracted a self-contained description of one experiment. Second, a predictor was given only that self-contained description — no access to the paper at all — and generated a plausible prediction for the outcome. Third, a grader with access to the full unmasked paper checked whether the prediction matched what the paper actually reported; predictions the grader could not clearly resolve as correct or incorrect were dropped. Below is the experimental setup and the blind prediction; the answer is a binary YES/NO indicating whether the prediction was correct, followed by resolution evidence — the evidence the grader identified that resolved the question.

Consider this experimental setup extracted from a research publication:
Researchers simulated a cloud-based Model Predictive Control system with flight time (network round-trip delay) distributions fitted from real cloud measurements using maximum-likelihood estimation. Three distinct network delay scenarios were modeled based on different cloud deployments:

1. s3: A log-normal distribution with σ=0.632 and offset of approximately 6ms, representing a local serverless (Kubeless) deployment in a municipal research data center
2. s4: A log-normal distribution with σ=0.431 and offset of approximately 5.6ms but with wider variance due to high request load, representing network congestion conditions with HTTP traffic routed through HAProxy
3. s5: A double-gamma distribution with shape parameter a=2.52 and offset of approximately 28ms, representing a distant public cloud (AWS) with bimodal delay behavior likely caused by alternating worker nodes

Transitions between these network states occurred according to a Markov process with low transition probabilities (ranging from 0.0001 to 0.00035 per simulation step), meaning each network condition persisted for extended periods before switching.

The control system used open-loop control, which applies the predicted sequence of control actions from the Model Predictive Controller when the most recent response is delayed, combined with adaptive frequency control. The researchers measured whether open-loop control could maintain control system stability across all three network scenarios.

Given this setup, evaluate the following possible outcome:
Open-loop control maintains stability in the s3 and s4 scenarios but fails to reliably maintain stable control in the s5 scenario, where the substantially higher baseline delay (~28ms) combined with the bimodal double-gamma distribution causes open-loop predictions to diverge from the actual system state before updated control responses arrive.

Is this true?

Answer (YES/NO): NO